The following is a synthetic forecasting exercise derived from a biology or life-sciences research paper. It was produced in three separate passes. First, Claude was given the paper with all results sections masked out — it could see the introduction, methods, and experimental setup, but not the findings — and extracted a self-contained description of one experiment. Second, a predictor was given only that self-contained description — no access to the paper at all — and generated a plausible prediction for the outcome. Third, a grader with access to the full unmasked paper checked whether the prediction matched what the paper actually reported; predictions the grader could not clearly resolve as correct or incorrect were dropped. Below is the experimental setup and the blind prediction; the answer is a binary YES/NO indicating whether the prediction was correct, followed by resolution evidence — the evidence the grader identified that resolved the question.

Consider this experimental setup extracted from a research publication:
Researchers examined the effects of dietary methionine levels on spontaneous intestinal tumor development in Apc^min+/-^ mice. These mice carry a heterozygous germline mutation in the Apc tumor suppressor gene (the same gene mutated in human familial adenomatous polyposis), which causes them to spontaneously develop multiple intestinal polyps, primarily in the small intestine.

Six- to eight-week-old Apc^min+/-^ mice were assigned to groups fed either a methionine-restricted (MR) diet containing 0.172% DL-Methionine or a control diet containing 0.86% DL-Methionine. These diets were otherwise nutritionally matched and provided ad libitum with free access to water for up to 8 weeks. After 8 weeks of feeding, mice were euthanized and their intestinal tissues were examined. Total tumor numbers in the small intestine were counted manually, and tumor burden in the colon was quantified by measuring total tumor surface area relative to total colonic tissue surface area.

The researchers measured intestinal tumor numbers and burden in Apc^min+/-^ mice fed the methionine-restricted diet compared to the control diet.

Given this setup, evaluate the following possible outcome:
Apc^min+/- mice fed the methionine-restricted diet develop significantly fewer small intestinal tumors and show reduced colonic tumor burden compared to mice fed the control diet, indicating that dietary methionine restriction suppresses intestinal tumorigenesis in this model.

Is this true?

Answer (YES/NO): NO